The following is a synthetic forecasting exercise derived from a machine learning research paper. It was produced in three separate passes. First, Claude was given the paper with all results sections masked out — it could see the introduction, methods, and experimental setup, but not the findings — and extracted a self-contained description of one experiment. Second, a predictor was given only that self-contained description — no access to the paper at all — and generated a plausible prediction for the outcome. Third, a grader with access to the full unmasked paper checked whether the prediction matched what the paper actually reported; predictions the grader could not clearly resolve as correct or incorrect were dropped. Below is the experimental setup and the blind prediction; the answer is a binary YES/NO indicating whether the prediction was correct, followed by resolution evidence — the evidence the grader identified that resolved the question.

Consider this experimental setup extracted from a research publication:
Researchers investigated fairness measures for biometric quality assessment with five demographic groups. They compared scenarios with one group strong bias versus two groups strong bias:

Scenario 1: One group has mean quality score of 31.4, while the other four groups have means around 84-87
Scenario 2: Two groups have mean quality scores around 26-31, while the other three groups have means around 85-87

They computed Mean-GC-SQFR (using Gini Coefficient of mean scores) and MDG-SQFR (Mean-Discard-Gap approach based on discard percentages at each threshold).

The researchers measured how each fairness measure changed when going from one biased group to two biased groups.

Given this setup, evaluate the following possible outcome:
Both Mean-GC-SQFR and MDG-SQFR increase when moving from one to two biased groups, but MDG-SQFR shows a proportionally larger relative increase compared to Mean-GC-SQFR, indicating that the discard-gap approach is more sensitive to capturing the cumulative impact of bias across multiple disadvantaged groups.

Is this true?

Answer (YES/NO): NO